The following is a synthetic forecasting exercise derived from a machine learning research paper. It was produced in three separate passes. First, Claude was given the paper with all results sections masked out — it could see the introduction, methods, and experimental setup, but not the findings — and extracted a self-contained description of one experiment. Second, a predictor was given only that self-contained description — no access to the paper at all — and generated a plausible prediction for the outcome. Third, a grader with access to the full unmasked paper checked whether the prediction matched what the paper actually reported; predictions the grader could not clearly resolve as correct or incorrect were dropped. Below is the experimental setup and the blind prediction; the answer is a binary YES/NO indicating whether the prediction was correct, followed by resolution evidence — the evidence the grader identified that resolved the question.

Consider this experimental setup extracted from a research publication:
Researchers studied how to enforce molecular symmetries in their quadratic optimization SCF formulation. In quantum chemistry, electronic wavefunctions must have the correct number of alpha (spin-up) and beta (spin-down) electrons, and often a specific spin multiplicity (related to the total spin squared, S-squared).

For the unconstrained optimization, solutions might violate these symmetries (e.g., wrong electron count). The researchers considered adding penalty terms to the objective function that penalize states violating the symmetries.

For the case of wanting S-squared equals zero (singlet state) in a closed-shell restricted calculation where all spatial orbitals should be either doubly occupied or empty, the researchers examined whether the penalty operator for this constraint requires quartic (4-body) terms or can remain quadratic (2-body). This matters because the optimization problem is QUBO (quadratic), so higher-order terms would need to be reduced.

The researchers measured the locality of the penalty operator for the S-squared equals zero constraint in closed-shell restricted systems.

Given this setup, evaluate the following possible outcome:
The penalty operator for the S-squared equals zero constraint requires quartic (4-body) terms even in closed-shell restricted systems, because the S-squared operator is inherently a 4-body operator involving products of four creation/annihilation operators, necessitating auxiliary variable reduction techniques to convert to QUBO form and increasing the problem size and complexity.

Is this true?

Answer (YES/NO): NO